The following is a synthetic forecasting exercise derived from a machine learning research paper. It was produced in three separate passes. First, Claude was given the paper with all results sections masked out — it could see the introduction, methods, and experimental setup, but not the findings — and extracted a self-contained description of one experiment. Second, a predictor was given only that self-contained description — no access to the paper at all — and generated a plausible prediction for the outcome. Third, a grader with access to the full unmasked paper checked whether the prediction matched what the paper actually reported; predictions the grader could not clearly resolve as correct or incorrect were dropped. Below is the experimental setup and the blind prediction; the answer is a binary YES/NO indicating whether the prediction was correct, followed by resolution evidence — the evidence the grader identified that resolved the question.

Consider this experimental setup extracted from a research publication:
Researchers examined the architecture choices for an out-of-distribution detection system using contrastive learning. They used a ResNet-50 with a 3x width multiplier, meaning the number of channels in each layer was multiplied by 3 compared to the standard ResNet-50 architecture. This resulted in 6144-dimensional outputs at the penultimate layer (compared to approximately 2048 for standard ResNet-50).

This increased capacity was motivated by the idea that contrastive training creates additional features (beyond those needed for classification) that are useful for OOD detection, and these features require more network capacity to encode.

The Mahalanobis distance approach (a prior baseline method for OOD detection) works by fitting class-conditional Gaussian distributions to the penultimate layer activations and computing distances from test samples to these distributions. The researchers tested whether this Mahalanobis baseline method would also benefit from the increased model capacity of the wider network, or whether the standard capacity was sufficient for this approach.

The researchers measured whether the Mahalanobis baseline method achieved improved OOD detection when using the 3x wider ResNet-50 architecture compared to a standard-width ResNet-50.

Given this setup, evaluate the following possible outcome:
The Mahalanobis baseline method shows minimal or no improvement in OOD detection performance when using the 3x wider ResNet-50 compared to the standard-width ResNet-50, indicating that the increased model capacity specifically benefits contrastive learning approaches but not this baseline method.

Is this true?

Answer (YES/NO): YES